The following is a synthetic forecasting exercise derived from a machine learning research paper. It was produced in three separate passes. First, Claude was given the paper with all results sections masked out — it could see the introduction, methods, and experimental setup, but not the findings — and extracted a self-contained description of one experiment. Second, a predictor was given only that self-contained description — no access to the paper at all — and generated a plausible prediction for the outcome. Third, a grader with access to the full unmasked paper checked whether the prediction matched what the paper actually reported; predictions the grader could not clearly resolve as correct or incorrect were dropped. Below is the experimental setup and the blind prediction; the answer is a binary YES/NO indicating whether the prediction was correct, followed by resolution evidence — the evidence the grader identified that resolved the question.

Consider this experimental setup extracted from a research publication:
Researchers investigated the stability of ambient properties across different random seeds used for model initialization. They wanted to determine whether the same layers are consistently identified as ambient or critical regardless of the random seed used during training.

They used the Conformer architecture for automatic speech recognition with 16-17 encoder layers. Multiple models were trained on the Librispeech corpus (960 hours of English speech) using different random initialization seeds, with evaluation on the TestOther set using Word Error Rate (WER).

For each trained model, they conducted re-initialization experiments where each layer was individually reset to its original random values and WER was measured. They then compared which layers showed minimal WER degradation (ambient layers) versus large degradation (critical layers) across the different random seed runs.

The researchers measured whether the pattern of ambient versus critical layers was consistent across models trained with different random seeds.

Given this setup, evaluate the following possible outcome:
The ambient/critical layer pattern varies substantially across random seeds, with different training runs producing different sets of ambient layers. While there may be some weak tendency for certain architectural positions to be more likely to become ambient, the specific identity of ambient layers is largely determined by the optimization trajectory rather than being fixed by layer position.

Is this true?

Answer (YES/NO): NO